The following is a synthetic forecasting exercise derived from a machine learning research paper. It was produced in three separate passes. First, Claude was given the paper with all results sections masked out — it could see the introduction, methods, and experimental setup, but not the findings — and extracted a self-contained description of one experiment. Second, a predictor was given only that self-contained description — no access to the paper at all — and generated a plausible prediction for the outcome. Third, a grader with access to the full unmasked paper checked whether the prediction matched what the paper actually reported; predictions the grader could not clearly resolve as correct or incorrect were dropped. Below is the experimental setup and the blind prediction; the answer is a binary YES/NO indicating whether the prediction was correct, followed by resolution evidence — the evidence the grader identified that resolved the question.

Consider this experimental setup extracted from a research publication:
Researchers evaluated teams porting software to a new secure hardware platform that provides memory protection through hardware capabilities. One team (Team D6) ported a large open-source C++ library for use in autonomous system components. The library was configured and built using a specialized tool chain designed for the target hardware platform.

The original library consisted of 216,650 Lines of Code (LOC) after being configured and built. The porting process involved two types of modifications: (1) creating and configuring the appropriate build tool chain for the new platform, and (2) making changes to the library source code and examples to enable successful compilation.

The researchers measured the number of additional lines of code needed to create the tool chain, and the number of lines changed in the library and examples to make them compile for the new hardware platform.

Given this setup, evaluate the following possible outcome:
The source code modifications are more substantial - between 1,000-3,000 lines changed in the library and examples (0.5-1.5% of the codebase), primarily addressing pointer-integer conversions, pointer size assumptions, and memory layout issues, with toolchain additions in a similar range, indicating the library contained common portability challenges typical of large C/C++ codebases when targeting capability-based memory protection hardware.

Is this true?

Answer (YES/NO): NO